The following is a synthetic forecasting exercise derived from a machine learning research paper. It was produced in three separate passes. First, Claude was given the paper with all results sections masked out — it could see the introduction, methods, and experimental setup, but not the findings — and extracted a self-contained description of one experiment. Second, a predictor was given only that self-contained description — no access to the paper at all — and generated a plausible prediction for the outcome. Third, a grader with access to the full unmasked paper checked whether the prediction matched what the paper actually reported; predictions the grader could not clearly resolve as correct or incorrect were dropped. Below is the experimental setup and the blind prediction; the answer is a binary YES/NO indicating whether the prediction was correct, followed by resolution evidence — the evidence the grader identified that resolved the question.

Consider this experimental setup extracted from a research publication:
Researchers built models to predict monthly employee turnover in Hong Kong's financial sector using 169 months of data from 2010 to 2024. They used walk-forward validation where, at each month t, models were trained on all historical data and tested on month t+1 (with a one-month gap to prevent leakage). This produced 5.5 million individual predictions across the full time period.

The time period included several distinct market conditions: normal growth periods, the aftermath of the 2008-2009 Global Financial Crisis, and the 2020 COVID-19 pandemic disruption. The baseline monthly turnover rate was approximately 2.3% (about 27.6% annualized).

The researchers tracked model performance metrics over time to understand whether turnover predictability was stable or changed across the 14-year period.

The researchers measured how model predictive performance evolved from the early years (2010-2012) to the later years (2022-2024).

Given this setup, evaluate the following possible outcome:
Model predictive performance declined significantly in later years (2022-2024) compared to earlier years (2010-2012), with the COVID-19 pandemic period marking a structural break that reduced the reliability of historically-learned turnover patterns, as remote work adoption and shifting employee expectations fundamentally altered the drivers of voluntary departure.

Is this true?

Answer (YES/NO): NO